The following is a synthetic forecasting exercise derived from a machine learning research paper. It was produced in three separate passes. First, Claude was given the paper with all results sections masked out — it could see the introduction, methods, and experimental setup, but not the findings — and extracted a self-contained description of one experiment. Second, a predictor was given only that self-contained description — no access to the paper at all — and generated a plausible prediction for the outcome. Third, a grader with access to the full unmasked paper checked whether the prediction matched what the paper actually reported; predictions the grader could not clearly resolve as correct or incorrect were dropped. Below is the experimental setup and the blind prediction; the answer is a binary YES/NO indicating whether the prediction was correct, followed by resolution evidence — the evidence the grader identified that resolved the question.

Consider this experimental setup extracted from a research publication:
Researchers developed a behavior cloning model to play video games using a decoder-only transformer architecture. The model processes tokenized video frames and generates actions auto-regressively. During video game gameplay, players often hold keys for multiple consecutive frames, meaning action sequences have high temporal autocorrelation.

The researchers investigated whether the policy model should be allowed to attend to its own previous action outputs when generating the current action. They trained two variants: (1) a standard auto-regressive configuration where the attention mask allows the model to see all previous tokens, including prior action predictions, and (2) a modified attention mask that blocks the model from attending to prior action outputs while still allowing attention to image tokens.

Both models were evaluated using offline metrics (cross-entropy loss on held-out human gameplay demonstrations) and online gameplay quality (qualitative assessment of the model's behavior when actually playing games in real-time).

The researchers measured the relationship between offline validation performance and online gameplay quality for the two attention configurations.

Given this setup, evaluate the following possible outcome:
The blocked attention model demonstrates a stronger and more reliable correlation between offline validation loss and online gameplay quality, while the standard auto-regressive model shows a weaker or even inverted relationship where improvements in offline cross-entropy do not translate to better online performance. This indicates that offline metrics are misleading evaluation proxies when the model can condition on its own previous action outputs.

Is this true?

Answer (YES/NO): NO